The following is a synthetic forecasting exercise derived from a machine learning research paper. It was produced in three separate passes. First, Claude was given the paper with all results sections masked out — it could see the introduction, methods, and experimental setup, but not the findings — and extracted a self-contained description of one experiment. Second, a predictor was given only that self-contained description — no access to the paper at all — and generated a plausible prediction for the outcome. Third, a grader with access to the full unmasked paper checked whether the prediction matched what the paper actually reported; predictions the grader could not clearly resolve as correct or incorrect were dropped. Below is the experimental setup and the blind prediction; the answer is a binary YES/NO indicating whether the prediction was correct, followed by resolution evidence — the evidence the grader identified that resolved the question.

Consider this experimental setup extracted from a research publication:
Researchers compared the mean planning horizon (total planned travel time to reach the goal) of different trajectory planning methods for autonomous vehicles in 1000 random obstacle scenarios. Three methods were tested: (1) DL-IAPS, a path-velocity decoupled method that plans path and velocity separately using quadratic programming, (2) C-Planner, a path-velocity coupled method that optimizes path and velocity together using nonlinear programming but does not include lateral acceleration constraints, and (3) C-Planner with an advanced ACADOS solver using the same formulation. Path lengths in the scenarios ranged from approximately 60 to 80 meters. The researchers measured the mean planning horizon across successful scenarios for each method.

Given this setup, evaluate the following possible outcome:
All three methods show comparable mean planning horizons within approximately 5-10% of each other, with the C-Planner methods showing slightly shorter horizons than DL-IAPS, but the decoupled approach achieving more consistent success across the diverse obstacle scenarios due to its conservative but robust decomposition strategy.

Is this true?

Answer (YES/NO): NO